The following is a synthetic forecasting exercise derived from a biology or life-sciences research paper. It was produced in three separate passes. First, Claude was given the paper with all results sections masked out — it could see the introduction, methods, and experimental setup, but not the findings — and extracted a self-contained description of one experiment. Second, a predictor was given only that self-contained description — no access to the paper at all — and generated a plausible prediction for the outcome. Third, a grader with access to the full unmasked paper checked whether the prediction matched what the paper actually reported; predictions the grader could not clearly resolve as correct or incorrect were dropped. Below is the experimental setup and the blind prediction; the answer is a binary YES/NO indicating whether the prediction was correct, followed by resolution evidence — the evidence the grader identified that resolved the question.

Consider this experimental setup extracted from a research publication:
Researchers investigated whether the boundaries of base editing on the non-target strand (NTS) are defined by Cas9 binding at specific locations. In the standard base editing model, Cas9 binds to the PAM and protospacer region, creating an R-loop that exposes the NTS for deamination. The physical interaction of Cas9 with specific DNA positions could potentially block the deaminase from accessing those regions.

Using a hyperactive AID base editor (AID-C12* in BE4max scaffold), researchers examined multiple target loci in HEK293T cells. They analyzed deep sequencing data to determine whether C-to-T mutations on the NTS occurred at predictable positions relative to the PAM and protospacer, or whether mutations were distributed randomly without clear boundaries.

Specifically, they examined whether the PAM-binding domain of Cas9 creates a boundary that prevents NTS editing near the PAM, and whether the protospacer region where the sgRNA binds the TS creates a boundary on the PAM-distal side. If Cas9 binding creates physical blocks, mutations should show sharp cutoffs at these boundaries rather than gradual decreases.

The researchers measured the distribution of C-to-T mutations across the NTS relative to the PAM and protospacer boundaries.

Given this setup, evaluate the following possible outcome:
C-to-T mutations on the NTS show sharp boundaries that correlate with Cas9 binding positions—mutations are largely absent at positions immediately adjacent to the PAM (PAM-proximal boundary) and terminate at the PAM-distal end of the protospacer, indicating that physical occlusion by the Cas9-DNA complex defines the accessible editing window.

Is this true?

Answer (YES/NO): NO